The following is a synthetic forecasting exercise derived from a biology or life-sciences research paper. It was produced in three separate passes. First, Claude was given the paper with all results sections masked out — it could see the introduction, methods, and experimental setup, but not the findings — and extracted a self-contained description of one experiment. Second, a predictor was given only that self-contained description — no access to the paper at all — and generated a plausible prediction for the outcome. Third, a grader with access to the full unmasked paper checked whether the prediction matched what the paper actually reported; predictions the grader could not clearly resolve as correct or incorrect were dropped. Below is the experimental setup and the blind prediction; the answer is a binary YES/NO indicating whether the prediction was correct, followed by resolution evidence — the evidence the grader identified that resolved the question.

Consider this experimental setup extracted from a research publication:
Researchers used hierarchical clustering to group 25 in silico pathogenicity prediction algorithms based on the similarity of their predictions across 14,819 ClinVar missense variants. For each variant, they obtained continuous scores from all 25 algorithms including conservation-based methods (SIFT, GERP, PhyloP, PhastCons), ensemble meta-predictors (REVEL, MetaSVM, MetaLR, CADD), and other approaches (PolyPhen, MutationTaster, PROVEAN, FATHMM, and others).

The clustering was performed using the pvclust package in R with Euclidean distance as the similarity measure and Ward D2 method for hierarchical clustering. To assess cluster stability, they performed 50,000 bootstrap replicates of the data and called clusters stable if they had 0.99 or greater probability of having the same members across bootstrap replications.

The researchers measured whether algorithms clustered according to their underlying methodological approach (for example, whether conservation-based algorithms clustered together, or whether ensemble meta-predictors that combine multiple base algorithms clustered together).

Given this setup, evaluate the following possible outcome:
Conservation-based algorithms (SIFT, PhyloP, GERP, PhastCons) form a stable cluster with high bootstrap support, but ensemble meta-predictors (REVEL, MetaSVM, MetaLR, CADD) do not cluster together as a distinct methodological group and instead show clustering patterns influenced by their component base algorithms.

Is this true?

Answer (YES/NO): NO